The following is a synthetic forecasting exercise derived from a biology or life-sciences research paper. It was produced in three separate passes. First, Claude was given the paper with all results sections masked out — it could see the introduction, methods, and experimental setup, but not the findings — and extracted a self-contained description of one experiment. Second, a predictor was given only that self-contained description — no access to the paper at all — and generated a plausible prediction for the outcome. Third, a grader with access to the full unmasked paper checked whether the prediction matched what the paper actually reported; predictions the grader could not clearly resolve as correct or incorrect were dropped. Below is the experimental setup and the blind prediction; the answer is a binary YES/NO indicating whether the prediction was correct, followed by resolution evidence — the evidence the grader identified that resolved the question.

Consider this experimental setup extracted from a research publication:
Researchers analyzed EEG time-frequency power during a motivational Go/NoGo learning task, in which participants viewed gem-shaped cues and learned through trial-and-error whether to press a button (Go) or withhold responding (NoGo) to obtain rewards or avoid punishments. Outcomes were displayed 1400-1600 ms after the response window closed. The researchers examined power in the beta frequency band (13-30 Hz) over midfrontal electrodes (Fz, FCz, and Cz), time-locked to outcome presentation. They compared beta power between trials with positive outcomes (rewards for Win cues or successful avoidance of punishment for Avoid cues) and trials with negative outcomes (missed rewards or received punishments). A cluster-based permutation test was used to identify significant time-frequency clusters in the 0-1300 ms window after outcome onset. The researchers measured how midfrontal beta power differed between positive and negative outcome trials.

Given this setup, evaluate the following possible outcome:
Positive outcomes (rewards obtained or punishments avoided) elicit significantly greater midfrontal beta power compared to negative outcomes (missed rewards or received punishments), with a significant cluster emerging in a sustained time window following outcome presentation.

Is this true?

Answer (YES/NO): YES